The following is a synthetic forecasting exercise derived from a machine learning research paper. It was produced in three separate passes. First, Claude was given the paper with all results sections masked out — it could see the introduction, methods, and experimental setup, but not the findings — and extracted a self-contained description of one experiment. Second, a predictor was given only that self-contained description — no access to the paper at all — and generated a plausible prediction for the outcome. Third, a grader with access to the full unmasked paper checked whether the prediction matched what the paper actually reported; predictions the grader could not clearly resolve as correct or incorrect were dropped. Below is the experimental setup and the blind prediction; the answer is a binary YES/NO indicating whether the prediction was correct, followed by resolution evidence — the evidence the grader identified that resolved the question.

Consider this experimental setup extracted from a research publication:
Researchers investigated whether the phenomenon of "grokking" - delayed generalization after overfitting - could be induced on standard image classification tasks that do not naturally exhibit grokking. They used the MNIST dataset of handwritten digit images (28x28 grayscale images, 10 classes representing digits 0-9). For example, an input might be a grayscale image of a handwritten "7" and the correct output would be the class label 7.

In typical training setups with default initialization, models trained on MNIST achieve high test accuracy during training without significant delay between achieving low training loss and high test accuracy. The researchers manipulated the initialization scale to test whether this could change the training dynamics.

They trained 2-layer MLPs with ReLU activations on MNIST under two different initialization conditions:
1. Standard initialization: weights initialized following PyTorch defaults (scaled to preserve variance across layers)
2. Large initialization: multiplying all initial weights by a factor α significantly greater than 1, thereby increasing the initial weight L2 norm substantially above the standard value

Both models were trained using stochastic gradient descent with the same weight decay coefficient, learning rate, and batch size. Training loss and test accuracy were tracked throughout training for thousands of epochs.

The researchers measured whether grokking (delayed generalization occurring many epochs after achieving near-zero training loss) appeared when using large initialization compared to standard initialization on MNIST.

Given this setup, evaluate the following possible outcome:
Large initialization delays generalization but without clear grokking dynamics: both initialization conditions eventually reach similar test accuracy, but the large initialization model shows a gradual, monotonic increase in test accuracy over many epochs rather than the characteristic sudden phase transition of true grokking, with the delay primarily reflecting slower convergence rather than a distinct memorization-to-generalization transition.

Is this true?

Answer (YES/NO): NO